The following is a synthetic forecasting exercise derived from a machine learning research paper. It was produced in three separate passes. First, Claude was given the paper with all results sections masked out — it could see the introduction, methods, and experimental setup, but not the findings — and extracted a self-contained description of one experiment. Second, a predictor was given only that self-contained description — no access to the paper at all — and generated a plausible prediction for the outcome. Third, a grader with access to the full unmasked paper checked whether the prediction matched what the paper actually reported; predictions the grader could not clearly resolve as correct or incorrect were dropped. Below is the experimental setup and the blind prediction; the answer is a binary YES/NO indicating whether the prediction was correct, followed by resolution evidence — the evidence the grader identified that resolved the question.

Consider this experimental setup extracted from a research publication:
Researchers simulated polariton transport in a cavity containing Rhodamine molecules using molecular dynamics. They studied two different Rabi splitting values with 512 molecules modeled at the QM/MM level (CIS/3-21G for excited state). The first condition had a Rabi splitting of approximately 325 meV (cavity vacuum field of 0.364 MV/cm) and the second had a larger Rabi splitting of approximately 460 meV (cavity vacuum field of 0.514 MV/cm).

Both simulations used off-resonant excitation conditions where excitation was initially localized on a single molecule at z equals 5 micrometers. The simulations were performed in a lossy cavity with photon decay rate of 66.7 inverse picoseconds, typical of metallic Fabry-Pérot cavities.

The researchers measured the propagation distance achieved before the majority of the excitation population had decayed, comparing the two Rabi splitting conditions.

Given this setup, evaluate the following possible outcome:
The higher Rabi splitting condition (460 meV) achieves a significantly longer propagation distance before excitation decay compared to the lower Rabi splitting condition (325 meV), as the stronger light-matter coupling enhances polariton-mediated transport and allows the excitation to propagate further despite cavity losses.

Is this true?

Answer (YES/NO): NO